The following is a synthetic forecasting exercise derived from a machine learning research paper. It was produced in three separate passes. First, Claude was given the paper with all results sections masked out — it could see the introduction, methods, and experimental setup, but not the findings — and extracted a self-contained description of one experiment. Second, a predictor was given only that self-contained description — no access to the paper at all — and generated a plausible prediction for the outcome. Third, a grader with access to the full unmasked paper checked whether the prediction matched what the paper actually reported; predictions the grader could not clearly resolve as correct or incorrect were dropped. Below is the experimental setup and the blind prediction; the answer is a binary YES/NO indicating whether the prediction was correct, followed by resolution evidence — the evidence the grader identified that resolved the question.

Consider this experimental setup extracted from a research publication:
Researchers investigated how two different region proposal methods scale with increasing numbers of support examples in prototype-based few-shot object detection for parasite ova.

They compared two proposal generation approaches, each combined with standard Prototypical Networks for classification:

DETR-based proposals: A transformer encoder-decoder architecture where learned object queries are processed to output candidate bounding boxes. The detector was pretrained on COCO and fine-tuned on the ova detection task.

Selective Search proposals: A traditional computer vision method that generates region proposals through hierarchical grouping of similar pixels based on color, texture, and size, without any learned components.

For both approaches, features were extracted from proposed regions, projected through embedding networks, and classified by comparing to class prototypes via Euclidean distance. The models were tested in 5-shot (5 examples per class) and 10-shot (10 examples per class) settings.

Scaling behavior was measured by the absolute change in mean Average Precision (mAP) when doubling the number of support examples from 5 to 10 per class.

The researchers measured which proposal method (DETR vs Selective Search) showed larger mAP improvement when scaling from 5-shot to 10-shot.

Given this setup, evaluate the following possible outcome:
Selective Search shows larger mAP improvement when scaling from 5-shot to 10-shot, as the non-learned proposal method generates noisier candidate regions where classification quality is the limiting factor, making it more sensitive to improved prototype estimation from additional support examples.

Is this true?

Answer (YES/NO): YES